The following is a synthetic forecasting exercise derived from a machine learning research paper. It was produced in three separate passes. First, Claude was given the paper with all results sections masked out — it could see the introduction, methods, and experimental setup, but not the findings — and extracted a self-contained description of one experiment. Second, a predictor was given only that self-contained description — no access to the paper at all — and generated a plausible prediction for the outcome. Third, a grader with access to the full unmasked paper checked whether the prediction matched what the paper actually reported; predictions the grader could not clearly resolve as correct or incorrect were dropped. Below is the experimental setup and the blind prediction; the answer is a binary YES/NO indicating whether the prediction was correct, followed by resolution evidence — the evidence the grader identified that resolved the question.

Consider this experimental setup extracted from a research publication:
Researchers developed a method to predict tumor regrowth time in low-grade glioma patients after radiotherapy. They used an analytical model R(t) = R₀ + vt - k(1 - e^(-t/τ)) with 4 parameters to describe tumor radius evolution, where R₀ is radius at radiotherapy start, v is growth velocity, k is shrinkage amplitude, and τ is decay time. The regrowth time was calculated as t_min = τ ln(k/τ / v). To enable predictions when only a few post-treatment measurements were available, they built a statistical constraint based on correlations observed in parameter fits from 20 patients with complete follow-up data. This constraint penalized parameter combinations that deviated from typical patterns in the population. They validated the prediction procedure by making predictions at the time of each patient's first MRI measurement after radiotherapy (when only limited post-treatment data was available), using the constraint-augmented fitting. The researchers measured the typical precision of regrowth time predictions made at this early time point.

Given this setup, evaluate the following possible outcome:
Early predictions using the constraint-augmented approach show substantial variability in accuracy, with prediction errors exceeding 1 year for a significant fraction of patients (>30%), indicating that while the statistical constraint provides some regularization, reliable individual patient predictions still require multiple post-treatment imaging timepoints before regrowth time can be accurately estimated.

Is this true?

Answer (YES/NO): NO